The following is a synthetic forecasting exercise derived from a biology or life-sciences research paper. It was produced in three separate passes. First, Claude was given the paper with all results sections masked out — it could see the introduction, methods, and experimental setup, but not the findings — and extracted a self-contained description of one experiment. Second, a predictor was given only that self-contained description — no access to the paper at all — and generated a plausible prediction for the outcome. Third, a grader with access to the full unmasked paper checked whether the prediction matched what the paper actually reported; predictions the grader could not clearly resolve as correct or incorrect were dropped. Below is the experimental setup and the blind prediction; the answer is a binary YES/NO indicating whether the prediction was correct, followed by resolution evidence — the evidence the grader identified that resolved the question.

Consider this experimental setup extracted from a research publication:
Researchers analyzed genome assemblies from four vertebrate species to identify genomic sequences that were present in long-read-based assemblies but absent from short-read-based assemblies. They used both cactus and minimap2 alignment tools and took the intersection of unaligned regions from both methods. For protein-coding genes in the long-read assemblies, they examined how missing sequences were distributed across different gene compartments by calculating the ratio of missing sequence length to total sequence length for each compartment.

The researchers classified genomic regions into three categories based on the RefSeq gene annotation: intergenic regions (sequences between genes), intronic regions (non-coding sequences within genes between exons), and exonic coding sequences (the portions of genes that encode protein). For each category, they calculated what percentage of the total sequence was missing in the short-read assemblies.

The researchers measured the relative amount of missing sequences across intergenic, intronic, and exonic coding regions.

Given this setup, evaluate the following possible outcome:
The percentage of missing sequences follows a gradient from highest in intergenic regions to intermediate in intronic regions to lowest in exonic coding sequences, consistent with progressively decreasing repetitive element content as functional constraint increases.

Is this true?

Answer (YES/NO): NO